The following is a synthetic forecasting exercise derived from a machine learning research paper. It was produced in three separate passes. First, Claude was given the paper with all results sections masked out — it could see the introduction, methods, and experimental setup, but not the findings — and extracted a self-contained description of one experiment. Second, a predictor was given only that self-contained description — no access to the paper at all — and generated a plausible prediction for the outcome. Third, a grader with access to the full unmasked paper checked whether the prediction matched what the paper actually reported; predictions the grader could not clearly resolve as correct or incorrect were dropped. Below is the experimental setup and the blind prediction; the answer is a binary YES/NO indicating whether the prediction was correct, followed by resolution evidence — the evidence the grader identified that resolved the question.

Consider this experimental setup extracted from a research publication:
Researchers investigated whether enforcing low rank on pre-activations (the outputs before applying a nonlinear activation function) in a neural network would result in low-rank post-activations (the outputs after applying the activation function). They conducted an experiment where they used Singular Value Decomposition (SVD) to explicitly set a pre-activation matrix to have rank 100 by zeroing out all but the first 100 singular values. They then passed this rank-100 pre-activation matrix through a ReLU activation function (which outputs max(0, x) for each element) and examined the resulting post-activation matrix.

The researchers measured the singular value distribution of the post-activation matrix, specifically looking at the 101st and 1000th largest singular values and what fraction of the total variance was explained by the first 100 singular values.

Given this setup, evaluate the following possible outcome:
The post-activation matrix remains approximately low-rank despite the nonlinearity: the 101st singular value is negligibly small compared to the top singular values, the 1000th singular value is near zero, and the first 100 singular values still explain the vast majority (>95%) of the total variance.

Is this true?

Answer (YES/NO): NO